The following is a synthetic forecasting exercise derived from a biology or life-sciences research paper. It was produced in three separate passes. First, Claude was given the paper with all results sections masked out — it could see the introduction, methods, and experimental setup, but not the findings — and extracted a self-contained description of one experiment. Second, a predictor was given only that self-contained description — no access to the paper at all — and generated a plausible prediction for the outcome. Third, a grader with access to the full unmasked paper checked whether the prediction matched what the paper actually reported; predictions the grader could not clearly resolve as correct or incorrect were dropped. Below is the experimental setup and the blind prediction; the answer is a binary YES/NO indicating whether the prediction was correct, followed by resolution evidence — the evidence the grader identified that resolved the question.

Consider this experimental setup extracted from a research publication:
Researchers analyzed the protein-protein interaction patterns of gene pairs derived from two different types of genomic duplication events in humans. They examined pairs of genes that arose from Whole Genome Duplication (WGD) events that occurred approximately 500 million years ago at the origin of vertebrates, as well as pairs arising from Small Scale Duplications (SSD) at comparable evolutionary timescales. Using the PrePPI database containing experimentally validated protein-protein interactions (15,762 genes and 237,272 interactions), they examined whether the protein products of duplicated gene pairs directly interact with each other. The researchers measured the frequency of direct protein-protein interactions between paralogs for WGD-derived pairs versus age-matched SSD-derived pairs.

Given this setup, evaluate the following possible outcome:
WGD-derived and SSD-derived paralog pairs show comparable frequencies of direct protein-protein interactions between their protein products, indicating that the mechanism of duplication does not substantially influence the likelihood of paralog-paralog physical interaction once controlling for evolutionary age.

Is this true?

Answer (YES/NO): NO